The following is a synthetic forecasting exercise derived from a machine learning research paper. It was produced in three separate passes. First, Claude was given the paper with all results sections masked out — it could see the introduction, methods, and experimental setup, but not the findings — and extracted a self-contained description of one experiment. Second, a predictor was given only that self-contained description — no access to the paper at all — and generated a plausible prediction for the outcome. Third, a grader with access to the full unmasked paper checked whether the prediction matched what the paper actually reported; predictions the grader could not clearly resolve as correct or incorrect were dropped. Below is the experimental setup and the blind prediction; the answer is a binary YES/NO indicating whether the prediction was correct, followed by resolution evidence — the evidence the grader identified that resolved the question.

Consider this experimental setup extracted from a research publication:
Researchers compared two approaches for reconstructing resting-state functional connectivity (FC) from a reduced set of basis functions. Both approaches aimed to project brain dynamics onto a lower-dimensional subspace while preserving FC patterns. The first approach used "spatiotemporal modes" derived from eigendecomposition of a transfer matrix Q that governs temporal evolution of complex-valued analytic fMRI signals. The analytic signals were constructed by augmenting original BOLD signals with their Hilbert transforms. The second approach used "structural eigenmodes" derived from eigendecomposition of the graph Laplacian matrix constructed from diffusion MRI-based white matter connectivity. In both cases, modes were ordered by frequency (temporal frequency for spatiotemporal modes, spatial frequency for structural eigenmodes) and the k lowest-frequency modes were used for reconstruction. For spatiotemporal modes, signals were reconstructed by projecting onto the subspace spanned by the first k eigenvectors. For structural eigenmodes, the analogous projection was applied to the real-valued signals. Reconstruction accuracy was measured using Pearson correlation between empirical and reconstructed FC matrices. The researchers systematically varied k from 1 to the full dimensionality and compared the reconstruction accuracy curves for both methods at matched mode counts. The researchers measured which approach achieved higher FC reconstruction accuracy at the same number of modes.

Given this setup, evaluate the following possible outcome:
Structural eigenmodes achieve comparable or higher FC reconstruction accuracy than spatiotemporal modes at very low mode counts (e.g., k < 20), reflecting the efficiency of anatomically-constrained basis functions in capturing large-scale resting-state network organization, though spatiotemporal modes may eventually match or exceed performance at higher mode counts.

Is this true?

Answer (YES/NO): NO